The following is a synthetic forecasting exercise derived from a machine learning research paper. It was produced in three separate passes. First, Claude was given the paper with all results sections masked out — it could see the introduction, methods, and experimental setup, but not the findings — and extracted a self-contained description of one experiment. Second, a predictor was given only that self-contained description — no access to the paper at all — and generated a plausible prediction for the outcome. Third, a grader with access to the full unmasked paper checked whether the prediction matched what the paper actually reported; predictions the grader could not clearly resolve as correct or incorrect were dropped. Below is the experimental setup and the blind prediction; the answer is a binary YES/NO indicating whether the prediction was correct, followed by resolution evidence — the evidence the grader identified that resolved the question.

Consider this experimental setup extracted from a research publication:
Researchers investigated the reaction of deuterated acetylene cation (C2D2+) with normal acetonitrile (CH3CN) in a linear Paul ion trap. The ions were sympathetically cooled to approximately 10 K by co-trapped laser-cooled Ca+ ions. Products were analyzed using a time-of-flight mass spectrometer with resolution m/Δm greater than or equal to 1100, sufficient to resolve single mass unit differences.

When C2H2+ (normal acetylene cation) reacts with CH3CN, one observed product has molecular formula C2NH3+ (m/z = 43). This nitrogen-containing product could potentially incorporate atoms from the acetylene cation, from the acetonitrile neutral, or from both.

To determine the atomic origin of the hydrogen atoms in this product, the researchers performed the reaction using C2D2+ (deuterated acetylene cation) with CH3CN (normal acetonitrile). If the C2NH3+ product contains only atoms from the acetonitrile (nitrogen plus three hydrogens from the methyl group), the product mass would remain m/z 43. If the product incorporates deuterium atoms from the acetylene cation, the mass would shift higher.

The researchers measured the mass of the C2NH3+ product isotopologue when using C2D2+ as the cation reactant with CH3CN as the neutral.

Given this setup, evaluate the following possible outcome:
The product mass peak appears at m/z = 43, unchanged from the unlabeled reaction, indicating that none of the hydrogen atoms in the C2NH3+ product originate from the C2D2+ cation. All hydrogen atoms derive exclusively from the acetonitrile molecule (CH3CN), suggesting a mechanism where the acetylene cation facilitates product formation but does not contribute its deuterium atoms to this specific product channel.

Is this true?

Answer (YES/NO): NO